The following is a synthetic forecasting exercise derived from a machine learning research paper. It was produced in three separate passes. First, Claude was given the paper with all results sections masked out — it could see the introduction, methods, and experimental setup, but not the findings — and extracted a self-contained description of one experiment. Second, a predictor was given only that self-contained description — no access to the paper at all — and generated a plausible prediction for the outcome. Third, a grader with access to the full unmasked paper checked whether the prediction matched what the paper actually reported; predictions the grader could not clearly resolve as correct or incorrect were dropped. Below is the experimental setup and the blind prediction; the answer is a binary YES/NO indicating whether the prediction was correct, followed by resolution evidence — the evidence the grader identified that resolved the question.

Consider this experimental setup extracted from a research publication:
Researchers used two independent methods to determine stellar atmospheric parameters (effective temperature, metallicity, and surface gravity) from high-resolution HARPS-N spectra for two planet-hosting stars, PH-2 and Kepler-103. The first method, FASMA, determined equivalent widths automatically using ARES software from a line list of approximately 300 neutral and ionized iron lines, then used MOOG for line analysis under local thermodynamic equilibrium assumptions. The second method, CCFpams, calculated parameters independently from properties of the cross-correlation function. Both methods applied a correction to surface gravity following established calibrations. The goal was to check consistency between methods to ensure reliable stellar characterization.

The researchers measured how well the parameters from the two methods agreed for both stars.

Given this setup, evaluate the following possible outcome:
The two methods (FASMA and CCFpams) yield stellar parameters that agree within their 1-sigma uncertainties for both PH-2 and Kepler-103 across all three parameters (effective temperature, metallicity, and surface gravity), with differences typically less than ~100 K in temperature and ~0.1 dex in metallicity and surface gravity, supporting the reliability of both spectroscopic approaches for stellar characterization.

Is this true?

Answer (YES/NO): NO